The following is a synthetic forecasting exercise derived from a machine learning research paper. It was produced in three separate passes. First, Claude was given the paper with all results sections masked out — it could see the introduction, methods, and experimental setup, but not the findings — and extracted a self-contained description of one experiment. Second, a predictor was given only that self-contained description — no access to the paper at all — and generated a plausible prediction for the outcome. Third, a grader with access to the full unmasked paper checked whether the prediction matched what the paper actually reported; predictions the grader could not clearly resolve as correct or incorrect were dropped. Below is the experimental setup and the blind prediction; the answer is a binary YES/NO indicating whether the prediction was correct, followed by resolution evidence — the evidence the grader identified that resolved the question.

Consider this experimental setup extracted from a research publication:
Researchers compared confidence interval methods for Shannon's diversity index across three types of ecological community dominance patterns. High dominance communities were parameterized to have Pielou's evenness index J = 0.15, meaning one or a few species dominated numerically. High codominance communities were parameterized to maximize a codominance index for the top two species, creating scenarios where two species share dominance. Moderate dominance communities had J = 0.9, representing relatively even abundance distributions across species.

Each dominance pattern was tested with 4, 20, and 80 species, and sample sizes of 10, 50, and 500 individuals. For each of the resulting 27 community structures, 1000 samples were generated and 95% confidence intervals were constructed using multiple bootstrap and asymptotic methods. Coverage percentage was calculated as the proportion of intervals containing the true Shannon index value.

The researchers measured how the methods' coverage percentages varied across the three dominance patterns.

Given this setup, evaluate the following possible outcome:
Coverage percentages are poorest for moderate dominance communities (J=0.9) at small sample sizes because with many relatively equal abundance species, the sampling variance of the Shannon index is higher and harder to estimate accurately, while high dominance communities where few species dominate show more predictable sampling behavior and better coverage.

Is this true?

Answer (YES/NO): YES